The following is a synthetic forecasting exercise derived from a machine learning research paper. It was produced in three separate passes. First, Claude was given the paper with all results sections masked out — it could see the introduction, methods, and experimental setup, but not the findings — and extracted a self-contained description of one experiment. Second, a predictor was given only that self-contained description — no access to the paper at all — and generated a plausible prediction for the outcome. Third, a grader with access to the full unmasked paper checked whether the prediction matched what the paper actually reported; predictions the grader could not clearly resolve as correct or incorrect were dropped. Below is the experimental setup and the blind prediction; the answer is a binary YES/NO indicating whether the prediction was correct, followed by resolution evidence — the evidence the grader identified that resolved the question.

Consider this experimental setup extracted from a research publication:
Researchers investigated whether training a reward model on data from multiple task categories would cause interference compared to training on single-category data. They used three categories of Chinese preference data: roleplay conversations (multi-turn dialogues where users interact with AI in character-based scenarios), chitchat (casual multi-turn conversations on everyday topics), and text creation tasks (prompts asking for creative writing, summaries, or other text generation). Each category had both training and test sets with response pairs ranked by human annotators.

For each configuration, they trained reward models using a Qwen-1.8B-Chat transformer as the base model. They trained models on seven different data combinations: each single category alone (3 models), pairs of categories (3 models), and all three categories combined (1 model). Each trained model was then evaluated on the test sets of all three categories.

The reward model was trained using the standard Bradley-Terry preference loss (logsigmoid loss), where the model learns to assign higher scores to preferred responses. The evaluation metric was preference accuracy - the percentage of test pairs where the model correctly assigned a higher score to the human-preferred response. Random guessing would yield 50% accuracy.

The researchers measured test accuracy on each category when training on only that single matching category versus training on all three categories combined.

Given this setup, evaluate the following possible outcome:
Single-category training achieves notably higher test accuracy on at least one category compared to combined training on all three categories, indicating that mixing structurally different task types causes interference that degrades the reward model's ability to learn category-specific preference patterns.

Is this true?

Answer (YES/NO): YES